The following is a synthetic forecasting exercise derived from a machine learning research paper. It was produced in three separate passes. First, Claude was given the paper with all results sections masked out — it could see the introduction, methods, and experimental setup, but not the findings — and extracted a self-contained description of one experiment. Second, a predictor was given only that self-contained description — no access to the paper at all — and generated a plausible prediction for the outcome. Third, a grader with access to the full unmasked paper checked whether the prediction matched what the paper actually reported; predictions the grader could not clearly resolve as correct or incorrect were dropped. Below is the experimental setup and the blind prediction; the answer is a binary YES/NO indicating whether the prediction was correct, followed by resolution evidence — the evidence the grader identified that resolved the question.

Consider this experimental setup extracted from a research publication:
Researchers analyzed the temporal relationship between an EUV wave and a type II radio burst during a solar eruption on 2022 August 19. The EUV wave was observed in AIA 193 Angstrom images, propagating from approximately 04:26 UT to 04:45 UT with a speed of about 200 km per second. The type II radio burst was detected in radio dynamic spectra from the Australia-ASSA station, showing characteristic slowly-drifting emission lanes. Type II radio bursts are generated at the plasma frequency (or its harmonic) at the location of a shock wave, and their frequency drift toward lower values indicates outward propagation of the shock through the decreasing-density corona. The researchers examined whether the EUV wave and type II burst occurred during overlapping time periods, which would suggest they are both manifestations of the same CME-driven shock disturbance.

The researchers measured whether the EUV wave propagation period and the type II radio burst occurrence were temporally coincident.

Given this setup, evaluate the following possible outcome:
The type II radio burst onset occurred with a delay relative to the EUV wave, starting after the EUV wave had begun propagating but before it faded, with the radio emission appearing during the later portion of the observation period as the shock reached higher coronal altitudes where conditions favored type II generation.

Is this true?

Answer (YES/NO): NO